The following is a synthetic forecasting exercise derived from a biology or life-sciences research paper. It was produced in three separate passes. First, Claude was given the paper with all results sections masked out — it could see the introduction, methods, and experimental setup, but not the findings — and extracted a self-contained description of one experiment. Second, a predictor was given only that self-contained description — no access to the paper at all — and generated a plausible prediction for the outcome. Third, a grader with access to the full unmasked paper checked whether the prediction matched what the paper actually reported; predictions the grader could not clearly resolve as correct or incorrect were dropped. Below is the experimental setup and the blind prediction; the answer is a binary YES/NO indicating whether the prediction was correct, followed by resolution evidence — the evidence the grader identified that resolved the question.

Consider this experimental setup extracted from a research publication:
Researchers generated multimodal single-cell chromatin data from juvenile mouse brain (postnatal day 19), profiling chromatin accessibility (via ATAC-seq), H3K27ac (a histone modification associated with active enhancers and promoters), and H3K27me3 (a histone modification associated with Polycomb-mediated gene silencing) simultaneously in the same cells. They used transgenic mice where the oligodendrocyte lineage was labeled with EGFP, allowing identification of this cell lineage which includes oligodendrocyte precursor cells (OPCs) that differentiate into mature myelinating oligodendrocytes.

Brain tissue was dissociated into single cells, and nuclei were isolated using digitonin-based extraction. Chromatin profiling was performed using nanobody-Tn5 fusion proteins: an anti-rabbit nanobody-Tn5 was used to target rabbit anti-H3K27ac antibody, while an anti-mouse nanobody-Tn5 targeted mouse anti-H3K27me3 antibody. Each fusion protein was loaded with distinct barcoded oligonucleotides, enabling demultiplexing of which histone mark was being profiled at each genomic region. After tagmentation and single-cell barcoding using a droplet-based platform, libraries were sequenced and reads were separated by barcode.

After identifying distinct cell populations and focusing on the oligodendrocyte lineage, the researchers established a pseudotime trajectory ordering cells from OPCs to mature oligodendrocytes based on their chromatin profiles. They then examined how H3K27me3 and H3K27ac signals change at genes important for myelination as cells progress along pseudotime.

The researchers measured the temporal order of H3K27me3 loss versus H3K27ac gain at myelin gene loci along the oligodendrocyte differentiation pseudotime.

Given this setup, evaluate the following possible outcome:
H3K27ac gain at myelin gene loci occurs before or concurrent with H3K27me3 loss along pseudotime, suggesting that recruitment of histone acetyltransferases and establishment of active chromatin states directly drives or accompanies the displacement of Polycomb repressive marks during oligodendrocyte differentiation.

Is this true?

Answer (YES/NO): NO